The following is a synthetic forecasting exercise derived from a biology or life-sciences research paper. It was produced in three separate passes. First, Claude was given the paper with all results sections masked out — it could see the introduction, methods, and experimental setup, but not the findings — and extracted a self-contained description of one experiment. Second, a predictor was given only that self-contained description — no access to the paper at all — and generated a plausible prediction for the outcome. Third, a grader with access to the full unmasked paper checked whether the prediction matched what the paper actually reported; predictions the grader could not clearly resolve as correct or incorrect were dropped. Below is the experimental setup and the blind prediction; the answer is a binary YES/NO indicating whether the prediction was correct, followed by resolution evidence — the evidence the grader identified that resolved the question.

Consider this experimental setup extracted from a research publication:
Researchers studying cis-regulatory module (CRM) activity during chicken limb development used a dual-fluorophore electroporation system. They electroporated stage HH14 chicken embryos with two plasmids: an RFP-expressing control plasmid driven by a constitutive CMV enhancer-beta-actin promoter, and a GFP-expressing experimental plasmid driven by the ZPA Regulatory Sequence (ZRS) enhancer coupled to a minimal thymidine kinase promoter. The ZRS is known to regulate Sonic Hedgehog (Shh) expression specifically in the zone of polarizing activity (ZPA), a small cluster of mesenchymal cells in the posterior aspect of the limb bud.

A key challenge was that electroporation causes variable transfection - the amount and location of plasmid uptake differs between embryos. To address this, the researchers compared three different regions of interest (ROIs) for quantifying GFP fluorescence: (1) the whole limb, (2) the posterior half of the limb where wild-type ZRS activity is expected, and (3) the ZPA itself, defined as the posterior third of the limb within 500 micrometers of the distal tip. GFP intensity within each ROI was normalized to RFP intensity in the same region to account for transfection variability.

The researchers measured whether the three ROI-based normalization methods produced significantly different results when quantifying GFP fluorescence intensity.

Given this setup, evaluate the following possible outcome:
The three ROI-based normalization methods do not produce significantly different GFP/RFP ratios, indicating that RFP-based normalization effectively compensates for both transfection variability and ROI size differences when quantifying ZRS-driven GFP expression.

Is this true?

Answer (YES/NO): NO